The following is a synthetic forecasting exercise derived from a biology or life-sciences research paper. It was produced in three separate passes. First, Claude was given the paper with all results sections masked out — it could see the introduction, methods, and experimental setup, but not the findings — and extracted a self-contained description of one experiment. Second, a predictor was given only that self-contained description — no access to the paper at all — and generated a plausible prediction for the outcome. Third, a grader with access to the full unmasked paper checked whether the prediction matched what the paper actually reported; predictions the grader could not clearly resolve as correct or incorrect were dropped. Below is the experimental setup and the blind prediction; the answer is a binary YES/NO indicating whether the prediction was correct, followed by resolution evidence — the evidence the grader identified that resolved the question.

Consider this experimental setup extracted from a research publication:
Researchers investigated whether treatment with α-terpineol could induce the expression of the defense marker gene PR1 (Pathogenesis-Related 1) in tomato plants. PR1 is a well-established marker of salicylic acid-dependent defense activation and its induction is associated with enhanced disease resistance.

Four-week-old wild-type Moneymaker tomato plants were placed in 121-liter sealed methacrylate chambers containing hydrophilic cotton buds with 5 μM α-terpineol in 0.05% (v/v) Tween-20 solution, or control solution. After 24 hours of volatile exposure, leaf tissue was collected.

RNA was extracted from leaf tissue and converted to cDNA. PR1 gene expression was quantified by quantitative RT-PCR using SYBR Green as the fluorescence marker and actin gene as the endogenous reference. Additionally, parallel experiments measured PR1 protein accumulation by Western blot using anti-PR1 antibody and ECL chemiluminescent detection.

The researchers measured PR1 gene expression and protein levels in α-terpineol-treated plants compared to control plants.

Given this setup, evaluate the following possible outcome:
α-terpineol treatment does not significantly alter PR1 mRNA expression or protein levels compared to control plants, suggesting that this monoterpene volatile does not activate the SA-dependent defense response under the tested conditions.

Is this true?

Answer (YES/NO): NO